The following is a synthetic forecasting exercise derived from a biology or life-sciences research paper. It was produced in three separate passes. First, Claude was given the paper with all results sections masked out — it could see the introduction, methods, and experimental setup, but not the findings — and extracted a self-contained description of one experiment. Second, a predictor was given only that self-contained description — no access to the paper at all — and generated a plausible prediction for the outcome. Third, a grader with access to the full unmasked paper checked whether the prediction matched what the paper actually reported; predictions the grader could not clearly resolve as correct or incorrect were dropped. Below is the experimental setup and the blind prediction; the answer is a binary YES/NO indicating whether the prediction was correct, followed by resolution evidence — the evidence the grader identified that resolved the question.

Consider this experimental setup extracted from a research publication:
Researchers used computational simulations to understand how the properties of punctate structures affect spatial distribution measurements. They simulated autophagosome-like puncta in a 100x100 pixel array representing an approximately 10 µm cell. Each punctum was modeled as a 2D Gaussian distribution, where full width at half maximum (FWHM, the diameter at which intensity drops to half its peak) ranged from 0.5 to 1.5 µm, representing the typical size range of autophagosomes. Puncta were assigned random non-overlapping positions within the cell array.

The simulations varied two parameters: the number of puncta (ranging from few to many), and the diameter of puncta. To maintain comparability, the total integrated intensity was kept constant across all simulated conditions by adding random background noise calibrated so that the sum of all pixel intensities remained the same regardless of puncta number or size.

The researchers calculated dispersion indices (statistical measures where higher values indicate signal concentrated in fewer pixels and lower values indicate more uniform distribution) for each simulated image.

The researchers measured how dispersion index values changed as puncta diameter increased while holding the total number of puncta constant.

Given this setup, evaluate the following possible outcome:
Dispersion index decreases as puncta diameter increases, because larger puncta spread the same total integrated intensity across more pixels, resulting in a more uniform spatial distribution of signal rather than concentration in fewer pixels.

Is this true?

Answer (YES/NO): NO